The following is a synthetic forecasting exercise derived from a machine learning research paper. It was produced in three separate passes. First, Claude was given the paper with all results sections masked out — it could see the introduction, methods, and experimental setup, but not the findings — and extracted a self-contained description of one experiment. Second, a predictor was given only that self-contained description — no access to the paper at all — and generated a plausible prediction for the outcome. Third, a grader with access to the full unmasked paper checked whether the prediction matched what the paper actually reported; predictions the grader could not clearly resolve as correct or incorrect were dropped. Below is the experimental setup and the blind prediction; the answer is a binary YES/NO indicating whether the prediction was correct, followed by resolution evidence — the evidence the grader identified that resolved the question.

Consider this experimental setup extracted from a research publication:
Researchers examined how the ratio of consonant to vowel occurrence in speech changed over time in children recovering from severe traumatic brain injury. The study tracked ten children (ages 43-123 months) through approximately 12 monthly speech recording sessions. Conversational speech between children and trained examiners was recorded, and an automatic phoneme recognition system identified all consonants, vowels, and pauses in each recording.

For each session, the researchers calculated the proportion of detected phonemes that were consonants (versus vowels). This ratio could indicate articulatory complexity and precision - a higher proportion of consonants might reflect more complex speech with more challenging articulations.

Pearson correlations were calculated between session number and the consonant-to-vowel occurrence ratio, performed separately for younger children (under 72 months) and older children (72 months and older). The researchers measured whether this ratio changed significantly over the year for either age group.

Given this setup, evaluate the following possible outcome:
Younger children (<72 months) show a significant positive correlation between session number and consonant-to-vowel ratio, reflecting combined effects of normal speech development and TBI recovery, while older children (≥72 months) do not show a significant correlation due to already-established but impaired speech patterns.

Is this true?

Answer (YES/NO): NO